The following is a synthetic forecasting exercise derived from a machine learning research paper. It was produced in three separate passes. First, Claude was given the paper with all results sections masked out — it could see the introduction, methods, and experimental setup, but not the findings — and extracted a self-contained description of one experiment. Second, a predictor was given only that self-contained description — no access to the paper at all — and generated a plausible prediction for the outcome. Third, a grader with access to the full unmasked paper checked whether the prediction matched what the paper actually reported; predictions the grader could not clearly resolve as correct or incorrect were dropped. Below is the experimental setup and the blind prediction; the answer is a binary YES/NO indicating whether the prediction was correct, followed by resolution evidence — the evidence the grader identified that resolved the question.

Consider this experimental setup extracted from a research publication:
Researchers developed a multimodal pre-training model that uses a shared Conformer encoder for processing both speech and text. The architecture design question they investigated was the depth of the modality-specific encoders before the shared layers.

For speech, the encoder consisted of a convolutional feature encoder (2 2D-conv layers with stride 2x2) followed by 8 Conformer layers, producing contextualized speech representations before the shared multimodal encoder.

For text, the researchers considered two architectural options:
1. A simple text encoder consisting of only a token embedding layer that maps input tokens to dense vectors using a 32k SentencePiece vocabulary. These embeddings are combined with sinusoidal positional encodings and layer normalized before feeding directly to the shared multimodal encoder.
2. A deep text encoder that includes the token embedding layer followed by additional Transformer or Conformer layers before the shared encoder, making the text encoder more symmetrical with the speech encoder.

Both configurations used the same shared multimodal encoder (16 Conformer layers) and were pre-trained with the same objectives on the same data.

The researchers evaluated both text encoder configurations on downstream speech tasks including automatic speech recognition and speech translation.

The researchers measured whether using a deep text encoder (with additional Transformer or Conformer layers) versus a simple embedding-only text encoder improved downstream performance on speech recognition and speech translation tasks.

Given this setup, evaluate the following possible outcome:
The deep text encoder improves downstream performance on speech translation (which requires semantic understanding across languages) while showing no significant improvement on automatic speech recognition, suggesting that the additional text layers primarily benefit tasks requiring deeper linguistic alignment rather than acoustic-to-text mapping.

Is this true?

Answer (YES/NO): NO